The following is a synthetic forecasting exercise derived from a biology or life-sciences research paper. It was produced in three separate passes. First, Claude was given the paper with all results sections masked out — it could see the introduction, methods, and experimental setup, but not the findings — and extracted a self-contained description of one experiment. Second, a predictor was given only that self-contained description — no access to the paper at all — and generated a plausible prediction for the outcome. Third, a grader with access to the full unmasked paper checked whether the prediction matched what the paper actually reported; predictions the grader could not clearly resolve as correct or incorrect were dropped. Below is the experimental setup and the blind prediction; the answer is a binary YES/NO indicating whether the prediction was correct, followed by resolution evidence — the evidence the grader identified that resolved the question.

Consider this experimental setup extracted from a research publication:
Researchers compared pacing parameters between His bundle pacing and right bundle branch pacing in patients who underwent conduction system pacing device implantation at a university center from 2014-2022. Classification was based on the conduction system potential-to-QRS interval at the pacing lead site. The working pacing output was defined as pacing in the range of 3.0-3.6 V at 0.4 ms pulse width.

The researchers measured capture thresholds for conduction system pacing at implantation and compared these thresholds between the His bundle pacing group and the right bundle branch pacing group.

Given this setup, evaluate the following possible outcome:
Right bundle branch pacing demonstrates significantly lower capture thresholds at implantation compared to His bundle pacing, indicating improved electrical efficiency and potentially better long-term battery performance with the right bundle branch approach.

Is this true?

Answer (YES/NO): NO